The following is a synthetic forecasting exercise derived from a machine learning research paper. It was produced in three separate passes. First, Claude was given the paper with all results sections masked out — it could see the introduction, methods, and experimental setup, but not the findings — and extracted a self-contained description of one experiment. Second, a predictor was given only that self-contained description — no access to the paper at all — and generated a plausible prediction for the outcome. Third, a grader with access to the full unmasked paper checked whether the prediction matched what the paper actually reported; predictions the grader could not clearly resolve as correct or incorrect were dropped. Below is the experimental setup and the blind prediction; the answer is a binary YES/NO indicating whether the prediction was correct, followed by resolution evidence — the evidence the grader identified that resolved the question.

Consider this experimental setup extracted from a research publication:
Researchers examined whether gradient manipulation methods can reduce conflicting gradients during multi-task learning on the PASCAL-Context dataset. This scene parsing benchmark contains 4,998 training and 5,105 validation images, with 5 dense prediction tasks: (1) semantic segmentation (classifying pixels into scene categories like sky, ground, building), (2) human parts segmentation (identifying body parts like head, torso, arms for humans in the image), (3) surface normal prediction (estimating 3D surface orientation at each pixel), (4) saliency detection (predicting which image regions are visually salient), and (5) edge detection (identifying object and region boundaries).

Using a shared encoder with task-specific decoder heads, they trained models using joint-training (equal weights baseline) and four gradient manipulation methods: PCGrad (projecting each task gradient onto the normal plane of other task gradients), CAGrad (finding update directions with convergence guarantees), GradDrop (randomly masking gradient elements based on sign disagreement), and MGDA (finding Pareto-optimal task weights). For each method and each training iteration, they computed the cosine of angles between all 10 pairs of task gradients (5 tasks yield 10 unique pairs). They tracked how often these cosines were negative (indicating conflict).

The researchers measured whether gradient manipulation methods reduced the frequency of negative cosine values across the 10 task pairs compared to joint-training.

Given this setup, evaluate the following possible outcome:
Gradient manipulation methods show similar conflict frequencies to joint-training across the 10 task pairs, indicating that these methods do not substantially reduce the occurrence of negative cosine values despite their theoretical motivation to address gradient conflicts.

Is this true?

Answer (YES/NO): YES